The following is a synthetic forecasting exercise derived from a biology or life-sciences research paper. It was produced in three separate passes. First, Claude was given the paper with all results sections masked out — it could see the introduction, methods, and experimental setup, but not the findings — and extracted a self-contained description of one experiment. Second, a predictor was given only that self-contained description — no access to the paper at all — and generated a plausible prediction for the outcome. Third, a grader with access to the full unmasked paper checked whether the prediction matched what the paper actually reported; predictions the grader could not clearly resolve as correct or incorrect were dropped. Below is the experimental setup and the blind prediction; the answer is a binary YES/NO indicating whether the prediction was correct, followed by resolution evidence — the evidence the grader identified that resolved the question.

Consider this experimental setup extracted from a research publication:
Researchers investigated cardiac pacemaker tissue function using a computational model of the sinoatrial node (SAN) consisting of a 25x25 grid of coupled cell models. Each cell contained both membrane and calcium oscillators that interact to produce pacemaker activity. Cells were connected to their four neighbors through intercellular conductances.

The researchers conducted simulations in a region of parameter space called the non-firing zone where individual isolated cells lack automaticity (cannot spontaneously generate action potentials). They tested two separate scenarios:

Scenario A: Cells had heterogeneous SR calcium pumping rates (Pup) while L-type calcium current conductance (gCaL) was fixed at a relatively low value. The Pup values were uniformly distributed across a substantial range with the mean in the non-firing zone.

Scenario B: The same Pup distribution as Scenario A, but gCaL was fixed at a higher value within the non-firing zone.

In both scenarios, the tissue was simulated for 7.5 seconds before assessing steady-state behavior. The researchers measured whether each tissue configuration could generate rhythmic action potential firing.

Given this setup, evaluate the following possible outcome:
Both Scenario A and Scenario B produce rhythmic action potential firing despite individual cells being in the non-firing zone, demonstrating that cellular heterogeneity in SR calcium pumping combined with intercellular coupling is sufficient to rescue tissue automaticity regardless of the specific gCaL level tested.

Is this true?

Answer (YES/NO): NO